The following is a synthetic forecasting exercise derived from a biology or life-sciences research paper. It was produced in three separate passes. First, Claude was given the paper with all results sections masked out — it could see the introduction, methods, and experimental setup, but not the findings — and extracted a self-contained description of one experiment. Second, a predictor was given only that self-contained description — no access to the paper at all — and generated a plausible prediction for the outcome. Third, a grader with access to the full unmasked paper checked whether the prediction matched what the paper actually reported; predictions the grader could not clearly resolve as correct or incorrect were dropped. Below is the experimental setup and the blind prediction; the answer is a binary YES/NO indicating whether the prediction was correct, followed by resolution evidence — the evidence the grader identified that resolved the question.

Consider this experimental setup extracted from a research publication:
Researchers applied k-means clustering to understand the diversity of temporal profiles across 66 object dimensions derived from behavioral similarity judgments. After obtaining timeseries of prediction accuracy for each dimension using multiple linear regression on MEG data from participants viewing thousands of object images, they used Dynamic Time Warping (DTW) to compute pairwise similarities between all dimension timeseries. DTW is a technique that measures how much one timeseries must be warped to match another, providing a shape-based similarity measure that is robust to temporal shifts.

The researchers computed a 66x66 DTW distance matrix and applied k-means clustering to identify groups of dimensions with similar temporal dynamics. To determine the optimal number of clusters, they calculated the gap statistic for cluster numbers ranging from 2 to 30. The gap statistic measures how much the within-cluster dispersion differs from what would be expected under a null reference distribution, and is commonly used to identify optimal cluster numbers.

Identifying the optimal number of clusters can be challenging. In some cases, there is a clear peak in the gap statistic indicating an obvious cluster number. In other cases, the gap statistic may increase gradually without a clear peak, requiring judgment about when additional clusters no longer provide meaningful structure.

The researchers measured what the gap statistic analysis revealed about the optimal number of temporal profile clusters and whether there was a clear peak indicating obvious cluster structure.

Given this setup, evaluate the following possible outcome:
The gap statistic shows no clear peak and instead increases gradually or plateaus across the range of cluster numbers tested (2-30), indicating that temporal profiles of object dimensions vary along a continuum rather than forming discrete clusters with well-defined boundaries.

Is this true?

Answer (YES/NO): NO